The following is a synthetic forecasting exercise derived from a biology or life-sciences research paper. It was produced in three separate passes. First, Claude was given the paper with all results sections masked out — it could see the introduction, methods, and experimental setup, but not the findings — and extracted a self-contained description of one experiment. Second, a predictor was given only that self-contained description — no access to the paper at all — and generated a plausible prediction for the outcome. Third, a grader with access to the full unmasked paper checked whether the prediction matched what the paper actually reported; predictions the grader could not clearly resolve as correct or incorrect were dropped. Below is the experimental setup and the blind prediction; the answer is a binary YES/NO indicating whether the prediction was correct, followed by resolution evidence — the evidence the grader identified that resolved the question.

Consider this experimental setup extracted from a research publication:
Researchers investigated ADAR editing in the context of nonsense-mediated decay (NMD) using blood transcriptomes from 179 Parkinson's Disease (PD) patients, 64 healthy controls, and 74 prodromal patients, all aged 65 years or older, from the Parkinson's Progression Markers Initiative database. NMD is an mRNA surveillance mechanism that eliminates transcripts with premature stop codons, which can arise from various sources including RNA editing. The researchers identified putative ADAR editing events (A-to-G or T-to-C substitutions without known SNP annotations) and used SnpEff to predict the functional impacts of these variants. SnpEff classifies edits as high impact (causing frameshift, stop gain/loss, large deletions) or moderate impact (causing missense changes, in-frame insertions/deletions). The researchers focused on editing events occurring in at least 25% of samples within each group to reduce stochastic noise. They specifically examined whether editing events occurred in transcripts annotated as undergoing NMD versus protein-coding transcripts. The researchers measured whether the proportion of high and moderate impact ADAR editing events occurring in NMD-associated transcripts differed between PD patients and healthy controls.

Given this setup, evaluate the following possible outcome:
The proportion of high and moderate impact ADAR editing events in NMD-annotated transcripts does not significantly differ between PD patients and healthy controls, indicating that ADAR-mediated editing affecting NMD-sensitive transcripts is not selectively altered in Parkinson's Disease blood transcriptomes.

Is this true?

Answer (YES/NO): NO